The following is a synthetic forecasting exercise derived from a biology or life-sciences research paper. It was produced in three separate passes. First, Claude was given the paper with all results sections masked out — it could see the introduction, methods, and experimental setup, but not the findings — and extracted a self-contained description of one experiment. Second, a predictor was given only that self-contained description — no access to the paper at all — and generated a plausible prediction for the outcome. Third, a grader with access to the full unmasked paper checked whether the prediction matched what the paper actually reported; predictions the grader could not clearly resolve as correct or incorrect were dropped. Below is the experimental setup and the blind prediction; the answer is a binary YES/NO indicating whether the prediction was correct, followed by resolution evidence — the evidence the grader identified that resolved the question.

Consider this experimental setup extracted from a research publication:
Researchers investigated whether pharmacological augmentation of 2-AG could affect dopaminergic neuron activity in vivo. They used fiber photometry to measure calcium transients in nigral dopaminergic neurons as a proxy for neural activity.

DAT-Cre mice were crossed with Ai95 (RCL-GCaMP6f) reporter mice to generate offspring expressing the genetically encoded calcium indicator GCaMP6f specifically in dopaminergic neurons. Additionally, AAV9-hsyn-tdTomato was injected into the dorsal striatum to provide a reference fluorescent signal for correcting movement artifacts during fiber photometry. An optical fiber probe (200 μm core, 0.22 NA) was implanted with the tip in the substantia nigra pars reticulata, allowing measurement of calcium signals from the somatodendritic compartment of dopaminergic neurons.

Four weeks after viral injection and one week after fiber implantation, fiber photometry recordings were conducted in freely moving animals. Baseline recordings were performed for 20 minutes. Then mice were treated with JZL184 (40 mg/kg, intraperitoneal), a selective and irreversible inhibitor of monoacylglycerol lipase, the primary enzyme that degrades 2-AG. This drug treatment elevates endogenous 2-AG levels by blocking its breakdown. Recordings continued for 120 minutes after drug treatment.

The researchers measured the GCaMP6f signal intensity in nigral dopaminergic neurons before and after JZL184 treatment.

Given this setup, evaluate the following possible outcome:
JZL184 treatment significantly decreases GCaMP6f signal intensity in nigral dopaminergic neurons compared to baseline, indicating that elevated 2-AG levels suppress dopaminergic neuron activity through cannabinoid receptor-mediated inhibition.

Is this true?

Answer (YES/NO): NO